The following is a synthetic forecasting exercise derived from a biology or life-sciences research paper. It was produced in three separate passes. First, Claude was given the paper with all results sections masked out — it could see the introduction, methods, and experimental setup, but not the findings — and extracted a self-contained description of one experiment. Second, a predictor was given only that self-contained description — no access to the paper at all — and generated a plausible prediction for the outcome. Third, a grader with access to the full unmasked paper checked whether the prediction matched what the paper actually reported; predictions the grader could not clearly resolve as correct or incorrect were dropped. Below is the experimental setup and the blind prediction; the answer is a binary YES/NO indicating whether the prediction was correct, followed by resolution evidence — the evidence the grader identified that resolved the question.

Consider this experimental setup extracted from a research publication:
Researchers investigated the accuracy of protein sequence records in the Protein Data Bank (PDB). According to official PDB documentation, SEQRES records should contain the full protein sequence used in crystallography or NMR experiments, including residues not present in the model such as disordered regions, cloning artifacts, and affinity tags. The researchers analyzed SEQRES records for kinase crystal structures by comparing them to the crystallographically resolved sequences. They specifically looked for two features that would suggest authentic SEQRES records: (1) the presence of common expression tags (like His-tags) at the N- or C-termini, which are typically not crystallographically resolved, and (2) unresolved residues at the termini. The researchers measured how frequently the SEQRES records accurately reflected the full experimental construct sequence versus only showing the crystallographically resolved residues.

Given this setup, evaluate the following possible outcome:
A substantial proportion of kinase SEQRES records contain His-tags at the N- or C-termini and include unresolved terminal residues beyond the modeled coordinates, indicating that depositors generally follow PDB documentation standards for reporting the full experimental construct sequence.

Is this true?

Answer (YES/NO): NO